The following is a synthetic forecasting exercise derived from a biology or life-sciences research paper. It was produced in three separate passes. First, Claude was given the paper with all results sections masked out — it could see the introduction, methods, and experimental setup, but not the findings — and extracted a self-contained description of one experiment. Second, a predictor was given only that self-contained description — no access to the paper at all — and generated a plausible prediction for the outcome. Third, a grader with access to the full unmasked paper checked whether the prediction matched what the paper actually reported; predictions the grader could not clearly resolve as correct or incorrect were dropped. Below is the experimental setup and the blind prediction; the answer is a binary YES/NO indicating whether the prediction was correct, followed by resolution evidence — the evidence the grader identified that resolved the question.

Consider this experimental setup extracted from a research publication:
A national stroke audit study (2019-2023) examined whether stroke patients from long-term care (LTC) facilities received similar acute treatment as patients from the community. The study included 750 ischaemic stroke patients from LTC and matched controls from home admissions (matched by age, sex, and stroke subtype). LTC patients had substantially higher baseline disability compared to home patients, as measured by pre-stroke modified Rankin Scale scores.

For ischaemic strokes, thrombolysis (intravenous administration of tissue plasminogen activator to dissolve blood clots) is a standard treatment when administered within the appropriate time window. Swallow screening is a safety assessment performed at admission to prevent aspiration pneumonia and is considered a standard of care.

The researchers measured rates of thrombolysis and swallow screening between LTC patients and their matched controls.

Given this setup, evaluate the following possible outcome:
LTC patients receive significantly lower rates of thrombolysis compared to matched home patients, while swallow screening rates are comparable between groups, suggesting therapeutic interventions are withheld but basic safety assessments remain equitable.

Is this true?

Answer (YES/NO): NO